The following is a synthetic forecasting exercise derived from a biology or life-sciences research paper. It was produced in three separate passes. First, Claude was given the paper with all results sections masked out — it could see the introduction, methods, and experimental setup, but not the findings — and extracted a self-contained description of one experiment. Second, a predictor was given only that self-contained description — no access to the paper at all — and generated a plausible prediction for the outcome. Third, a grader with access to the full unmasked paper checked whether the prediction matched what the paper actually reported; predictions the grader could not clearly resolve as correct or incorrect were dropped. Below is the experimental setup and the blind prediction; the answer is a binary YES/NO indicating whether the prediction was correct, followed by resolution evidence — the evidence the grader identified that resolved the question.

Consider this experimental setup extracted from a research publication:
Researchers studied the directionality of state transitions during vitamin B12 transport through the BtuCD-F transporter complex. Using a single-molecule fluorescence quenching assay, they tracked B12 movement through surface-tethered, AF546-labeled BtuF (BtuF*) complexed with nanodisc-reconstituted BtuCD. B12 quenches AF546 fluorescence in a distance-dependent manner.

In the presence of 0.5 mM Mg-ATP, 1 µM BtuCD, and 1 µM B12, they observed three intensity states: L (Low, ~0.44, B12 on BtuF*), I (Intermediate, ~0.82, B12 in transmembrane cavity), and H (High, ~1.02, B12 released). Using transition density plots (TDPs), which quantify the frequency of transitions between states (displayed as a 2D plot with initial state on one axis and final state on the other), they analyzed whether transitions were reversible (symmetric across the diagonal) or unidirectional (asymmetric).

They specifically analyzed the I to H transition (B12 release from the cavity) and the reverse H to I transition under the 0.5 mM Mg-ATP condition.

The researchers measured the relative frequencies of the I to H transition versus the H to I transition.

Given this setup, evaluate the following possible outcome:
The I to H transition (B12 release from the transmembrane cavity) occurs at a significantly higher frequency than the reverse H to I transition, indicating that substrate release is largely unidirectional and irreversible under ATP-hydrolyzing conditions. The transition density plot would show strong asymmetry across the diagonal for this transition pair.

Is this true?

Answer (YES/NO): YES